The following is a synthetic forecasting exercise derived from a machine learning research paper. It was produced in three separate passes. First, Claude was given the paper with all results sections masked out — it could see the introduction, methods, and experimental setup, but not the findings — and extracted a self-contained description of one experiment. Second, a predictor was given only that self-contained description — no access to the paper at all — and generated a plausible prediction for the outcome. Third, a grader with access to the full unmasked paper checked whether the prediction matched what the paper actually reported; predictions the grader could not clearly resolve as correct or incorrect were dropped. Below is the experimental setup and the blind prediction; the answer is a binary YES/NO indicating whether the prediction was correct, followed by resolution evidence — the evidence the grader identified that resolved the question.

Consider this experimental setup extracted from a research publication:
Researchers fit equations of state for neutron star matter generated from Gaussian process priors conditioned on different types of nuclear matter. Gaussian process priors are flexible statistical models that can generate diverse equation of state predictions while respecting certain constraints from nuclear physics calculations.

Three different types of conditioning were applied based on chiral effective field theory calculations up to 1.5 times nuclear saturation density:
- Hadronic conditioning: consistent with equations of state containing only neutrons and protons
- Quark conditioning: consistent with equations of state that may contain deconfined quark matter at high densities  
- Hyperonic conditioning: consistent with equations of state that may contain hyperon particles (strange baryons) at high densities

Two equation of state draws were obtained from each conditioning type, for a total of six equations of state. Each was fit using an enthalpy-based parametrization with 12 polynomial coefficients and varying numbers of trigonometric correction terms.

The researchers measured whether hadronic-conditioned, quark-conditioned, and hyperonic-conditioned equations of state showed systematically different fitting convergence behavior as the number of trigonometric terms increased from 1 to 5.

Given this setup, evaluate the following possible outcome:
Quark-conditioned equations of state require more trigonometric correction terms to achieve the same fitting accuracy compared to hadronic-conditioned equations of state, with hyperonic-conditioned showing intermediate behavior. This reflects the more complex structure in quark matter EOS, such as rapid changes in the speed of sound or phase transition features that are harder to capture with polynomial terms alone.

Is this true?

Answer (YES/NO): NO